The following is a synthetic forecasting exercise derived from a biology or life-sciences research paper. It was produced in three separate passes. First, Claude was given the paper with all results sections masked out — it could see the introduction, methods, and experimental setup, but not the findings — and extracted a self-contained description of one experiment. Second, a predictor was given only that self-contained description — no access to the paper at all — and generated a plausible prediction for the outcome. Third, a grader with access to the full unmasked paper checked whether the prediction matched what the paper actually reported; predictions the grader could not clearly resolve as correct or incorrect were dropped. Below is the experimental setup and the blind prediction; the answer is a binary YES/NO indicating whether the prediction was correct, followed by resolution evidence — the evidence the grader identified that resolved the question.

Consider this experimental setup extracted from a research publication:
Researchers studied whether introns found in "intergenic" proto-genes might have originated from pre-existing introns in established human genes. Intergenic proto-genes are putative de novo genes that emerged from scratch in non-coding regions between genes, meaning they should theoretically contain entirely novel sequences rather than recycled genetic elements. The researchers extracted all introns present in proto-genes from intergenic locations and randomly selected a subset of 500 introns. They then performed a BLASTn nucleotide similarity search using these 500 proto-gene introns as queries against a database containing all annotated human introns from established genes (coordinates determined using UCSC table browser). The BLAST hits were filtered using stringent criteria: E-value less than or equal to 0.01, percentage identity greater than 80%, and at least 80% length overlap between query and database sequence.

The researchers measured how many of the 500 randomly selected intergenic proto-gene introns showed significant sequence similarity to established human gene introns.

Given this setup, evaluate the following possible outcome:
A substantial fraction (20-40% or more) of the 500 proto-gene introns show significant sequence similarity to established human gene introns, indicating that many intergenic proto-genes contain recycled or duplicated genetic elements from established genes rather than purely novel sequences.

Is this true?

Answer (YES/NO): YES